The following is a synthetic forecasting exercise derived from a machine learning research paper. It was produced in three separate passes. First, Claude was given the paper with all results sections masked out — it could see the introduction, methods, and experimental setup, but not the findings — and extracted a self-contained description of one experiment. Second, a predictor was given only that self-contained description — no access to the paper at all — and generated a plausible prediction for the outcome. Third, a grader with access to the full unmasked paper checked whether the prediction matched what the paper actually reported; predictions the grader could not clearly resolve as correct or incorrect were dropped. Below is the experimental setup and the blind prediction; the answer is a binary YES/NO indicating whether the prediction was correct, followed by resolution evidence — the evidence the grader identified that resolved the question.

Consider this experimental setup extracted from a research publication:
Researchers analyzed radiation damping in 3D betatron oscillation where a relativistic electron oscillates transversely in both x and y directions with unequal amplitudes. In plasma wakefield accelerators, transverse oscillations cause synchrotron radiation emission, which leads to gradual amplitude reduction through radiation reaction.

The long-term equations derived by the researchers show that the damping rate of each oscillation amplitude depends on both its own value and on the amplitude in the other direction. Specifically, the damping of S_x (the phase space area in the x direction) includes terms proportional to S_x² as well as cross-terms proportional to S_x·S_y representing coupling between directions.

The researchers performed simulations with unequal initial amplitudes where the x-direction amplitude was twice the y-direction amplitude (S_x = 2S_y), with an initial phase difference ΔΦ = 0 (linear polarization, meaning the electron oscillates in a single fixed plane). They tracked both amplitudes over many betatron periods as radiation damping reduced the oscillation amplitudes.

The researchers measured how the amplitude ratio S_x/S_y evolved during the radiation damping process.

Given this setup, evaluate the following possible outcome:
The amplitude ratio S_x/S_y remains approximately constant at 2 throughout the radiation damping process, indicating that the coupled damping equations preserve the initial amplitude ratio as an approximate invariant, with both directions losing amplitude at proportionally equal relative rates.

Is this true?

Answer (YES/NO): YES